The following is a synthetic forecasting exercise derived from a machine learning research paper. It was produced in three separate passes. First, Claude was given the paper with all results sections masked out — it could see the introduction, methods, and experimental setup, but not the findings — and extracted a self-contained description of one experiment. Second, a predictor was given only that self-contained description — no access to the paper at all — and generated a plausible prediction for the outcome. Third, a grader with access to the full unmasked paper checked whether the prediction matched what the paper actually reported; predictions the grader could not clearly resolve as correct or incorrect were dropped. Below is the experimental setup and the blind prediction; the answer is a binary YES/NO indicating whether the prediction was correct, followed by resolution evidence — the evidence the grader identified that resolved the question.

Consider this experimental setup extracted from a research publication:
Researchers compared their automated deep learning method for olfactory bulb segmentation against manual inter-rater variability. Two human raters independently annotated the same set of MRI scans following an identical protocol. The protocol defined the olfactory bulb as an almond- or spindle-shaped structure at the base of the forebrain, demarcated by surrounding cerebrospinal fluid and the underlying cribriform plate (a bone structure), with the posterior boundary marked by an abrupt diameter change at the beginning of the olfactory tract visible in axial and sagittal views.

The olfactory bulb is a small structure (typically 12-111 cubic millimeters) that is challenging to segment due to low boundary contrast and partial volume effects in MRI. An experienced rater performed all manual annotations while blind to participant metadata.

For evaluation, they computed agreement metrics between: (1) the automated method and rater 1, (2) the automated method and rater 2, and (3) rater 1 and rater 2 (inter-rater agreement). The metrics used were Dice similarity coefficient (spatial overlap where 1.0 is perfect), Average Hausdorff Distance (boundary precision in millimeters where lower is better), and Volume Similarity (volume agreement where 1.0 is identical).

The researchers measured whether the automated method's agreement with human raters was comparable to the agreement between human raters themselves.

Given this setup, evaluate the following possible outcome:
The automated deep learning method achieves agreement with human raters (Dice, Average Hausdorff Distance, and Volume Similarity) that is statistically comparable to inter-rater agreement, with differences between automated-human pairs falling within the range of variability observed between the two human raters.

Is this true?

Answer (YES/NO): NO